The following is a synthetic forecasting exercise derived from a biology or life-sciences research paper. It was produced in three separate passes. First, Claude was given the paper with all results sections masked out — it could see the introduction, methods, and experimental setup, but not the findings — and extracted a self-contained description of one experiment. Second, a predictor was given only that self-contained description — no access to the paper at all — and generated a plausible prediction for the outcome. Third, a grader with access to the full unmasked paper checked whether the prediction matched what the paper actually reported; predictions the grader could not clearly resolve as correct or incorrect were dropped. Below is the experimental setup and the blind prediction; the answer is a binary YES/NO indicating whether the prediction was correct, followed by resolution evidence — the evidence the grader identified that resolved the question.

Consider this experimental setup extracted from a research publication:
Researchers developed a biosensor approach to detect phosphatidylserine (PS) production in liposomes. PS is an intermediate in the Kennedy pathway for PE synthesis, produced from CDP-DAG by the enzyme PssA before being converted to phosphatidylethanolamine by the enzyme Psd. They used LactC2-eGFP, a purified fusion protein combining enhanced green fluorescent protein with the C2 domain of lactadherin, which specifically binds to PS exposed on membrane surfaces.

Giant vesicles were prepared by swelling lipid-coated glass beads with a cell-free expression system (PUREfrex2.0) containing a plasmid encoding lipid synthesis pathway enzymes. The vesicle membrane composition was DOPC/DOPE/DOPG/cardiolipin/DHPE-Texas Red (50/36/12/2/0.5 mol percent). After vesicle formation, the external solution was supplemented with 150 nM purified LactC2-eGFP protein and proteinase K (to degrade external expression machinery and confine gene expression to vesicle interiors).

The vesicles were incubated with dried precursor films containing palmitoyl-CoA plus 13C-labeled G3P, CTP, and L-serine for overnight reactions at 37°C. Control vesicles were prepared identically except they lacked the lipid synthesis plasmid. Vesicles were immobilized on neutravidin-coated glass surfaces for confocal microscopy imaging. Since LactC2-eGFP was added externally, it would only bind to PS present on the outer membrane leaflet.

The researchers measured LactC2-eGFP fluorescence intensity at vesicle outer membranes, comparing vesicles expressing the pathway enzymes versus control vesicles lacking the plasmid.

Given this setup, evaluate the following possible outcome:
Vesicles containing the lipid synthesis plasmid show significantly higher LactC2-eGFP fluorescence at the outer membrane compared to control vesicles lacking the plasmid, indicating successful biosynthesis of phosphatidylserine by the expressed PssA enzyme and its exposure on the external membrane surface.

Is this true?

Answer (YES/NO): YES